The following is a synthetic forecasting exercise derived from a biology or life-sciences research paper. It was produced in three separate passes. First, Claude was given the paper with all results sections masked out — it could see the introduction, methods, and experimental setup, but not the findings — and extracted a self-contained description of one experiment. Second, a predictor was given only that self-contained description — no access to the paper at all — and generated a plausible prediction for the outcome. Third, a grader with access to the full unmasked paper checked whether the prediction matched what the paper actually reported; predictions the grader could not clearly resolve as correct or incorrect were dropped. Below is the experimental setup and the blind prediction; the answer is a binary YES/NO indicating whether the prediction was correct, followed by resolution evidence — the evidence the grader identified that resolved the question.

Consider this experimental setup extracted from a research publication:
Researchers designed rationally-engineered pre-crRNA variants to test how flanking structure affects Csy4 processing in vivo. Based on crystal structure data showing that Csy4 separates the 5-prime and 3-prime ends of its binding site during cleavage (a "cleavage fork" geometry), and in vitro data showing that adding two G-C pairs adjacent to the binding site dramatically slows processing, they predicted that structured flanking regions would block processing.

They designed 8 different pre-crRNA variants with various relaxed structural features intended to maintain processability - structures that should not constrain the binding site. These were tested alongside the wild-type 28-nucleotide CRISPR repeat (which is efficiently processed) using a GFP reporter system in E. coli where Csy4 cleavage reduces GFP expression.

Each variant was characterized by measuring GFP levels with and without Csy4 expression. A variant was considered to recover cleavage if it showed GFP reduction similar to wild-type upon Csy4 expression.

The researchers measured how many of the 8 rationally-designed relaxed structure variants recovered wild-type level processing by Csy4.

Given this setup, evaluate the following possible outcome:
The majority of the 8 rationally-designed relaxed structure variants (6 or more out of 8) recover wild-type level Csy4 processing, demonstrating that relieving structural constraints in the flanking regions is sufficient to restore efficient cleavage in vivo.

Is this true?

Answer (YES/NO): NO